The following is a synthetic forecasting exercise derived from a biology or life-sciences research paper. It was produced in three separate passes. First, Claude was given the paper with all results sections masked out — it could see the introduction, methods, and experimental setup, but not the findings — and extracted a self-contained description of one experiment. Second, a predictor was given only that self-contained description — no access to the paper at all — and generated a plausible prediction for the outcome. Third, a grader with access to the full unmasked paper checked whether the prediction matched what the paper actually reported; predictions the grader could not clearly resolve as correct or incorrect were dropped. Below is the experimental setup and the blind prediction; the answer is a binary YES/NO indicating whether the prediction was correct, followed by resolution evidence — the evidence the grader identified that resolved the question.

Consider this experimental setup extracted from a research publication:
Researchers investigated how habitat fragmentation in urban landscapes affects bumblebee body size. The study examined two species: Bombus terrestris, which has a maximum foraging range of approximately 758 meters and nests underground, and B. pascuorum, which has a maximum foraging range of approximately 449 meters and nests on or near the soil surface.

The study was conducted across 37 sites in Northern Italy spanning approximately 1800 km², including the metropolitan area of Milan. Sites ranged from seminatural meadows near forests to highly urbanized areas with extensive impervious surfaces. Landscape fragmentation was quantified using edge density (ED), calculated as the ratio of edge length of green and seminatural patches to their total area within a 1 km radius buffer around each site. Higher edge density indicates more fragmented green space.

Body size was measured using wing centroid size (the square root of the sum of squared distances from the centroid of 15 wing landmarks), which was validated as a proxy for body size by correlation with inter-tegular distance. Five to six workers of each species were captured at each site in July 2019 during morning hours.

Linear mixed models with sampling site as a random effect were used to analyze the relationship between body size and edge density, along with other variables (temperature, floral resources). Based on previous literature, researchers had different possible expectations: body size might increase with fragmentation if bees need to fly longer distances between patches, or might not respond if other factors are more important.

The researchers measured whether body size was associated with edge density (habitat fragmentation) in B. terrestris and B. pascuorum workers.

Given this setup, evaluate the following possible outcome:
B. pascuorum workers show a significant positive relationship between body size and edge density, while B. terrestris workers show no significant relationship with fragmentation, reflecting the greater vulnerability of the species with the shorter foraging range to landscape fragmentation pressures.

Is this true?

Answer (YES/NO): NO